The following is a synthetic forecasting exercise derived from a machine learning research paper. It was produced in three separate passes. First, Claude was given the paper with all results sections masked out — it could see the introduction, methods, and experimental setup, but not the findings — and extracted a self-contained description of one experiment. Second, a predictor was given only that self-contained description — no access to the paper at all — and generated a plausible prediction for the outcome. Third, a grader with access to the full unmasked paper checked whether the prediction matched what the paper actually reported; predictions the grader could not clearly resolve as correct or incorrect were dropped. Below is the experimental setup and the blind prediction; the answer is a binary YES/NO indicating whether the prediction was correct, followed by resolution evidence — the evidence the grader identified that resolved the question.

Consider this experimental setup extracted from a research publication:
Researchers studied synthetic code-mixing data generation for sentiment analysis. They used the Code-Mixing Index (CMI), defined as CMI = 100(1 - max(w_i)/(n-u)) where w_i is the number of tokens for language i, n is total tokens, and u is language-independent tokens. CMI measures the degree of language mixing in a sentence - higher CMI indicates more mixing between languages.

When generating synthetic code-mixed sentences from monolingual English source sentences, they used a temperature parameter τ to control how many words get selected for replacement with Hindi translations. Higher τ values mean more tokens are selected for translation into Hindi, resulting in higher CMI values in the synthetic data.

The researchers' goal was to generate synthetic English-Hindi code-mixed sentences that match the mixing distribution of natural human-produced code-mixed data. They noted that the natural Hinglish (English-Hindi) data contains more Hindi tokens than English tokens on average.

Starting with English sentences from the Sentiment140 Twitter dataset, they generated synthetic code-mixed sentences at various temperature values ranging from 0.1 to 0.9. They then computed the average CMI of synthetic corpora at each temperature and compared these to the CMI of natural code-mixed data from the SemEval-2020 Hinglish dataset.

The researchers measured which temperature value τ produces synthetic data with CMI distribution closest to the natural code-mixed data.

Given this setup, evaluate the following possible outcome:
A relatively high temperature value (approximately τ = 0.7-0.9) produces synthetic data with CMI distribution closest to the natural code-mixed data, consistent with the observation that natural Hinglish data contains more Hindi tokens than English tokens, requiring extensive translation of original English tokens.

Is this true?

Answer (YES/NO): NO